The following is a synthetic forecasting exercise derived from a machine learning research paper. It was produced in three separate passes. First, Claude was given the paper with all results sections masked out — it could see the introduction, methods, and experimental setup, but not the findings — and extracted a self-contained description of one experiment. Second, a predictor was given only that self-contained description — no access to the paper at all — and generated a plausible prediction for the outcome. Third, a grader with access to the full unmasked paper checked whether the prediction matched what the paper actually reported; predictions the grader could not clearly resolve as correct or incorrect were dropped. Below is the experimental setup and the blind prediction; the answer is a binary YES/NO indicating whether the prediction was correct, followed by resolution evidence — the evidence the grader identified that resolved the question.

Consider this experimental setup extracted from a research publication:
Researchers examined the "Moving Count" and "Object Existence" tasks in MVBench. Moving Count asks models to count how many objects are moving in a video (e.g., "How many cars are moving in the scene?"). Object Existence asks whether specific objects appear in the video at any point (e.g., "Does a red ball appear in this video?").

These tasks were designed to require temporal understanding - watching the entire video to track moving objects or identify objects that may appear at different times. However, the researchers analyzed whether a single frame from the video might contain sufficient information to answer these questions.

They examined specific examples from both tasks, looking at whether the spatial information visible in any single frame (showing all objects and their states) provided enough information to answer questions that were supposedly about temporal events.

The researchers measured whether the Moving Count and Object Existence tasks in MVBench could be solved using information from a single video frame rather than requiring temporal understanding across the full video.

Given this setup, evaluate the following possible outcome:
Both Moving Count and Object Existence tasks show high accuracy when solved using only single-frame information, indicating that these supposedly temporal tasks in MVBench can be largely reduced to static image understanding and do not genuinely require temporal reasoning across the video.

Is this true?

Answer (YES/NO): YES